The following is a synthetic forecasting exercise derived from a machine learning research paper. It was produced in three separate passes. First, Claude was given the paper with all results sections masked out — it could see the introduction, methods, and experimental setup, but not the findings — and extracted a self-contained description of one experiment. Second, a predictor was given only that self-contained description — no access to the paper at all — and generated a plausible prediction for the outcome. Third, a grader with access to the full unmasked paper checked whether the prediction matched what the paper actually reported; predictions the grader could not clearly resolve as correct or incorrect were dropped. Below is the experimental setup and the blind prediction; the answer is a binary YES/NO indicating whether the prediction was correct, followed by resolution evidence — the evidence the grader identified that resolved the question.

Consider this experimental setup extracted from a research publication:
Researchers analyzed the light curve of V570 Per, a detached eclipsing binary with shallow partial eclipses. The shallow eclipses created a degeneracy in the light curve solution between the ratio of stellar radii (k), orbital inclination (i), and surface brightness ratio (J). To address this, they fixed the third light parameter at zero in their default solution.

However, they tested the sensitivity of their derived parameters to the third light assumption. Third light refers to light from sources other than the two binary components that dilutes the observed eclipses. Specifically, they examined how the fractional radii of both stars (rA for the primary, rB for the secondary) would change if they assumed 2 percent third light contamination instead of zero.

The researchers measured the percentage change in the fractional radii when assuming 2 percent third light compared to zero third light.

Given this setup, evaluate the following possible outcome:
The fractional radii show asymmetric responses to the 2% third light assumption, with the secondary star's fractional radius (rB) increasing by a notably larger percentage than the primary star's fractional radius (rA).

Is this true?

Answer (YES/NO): NO